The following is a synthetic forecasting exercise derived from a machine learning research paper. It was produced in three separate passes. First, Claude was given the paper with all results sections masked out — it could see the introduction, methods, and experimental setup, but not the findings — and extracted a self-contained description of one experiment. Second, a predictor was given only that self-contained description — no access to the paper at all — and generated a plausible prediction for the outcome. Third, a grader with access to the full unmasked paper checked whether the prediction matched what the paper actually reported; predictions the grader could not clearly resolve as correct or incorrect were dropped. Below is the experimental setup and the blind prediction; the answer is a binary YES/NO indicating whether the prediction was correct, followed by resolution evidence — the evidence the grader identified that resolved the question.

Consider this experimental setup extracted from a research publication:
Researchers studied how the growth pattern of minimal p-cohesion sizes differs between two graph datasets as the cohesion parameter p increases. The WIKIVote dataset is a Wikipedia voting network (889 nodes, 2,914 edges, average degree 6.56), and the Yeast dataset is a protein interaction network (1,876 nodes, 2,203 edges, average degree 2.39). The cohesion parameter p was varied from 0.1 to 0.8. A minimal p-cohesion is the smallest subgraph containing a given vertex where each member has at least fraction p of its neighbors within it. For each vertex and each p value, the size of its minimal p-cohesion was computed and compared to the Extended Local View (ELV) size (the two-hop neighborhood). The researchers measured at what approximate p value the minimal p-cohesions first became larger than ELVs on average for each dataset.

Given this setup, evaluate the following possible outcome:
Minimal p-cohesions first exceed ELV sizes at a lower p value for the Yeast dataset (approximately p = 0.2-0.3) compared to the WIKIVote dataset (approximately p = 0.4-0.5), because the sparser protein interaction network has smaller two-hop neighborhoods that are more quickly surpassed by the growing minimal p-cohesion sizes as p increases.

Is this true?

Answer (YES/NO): NO